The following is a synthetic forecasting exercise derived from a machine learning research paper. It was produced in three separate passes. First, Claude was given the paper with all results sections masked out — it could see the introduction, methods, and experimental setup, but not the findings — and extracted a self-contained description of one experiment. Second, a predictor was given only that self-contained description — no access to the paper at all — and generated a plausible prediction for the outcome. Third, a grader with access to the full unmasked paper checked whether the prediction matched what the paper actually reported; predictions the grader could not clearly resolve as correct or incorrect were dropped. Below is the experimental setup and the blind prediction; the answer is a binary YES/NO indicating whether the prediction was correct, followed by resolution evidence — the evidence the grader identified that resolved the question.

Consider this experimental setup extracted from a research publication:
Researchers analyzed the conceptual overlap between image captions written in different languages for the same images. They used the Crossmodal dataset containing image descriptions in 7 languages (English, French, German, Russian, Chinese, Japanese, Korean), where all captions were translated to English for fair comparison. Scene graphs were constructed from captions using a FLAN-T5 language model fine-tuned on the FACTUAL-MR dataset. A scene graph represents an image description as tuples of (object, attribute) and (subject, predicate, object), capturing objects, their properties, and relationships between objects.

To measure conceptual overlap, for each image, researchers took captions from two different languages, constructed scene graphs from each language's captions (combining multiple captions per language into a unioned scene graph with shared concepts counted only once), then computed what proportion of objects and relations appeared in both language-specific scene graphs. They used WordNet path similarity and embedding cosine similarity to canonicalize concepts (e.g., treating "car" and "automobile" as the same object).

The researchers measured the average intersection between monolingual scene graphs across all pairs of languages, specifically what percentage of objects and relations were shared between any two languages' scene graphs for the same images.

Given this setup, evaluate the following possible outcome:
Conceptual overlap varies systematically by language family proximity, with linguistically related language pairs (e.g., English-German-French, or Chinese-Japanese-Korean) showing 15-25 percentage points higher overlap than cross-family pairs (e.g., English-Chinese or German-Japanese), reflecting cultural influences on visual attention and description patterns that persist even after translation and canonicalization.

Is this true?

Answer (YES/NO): NO